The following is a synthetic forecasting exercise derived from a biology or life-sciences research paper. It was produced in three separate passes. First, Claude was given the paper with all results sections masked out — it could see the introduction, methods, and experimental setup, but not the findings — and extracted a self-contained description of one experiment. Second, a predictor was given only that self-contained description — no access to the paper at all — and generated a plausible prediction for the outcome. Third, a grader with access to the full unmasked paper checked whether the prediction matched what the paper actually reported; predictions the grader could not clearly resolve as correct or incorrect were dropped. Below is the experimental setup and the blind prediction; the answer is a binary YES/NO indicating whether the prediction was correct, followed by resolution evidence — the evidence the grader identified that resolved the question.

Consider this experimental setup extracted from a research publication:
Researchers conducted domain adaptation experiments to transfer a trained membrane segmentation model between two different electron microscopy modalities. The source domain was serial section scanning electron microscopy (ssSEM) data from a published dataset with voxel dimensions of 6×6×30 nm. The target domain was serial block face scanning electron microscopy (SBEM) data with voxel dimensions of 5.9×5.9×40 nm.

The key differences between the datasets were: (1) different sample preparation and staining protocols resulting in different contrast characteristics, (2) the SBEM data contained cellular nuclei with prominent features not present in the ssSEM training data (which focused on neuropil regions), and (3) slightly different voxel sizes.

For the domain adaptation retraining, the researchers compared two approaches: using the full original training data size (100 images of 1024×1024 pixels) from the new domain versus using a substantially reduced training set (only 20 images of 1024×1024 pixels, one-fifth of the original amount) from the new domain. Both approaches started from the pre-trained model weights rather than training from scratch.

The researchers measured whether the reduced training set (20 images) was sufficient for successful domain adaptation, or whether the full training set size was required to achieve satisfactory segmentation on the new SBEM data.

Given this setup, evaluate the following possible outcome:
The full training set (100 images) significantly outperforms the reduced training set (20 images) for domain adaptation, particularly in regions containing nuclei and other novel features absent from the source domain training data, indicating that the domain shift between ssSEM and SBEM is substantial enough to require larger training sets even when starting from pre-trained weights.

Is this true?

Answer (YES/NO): NO